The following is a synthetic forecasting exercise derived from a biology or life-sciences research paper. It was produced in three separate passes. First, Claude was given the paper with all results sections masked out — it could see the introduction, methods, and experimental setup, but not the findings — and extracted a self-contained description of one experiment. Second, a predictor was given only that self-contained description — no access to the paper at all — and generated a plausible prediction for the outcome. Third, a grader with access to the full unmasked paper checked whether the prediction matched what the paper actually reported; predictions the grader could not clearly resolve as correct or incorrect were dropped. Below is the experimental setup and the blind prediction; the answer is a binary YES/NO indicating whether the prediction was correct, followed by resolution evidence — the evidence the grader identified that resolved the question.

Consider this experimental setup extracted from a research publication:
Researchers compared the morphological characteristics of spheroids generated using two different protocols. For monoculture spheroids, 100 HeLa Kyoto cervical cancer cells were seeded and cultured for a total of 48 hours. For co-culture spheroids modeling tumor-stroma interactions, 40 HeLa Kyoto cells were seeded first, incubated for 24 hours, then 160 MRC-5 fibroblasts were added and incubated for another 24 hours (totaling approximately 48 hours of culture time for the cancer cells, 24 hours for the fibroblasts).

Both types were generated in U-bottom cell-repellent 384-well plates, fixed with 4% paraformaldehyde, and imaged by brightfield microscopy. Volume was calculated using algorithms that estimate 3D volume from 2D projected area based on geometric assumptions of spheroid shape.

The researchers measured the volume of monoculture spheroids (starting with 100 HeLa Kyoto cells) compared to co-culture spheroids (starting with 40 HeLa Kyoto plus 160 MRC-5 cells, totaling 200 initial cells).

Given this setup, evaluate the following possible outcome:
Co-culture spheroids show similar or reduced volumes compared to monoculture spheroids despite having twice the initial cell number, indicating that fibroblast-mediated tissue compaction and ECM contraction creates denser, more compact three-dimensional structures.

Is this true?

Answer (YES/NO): YES